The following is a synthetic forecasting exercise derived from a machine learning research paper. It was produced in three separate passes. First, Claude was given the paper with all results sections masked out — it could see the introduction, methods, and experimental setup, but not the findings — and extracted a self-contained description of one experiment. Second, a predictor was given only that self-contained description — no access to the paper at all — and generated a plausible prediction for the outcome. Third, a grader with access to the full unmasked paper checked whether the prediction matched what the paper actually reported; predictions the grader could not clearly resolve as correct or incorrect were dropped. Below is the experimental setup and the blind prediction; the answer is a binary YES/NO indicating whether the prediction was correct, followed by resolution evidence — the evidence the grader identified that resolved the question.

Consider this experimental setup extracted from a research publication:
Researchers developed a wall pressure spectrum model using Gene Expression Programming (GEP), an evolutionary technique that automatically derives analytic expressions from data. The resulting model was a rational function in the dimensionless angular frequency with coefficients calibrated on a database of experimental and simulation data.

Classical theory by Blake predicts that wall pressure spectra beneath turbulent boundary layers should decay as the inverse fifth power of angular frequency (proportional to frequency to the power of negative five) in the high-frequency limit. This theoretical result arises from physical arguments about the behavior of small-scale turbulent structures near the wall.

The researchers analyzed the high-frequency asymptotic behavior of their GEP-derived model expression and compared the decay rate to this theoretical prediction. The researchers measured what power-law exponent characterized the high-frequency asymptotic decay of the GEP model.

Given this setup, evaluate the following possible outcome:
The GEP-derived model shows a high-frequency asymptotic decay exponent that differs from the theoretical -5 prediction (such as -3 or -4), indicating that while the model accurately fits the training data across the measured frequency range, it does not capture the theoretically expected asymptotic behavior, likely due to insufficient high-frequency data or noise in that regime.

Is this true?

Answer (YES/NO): YES